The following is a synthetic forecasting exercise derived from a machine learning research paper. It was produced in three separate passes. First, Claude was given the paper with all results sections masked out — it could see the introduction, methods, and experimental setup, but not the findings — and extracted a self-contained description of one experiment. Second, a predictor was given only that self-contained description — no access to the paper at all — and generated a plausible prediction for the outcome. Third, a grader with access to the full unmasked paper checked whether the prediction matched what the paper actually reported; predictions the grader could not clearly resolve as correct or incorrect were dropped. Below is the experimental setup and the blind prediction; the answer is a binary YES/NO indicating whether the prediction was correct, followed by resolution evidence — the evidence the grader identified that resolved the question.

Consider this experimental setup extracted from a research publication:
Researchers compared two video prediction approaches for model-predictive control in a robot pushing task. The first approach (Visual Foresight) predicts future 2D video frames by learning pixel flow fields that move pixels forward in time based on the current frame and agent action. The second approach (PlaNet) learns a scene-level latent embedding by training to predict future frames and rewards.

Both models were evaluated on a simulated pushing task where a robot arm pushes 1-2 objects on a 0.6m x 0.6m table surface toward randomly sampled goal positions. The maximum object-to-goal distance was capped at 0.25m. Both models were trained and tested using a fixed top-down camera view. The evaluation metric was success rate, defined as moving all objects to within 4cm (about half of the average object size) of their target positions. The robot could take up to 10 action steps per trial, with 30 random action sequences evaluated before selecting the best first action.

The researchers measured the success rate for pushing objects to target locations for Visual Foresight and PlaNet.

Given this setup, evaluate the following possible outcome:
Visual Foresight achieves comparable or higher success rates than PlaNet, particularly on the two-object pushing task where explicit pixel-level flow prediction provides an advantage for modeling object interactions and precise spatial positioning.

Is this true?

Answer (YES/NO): NO